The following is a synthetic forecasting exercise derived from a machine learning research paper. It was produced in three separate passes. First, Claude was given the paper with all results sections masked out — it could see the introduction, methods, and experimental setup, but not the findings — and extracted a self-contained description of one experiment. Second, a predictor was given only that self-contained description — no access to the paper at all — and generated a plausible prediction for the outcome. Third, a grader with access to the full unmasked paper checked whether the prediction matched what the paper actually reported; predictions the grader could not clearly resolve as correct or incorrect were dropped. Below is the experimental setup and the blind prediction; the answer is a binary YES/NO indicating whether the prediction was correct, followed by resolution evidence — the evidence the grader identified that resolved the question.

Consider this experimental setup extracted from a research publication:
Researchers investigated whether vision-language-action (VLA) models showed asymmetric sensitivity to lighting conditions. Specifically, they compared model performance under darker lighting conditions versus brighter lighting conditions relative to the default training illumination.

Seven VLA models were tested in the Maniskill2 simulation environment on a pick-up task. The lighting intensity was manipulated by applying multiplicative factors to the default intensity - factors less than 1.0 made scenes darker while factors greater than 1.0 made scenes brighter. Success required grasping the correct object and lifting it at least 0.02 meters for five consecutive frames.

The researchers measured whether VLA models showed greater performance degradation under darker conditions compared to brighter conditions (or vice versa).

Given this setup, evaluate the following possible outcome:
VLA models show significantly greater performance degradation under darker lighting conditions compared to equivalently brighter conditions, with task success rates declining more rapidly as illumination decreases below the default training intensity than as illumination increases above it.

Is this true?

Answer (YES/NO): NO